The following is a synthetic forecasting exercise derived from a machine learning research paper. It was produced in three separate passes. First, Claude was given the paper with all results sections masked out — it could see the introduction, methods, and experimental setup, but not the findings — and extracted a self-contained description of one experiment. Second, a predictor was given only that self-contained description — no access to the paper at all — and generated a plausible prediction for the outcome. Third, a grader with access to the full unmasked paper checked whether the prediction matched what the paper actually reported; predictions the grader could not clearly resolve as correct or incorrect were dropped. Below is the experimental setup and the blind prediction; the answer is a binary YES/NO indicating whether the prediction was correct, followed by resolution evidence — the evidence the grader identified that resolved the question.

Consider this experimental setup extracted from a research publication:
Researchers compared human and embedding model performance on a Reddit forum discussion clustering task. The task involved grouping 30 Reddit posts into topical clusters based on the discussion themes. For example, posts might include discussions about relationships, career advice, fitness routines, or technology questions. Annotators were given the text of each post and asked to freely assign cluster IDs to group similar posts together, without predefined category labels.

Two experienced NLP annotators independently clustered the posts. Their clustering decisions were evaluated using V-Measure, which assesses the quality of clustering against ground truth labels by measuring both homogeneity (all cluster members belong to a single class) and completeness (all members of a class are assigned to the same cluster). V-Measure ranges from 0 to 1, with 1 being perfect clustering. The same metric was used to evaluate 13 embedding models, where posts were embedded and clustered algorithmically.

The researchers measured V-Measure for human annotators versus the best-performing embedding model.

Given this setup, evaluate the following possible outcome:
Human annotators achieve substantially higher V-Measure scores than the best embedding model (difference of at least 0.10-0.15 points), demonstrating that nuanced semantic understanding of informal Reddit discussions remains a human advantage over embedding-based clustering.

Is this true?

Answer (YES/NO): NO